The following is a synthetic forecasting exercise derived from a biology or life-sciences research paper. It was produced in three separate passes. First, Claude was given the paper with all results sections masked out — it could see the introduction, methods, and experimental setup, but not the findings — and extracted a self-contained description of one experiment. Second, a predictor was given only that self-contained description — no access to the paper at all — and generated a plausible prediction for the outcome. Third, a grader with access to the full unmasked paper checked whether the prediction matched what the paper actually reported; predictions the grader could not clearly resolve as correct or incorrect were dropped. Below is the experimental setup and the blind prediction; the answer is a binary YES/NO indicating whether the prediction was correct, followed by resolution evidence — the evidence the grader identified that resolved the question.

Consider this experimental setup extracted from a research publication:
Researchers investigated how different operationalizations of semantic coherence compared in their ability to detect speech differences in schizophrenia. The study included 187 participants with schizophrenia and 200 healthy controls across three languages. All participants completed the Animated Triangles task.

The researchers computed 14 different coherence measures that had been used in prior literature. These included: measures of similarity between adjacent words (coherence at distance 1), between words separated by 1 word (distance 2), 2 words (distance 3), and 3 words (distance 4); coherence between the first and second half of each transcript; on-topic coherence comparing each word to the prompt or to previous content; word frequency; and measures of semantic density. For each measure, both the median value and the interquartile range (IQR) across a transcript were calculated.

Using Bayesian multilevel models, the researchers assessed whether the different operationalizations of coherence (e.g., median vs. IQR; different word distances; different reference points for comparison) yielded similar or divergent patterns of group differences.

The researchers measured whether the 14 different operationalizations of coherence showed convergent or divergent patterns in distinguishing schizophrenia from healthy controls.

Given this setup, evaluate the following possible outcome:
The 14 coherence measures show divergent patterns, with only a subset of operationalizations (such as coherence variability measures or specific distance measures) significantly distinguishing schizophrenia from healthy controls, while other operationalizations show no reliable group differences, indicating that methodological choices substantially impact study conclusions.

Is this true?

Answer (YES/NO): YES